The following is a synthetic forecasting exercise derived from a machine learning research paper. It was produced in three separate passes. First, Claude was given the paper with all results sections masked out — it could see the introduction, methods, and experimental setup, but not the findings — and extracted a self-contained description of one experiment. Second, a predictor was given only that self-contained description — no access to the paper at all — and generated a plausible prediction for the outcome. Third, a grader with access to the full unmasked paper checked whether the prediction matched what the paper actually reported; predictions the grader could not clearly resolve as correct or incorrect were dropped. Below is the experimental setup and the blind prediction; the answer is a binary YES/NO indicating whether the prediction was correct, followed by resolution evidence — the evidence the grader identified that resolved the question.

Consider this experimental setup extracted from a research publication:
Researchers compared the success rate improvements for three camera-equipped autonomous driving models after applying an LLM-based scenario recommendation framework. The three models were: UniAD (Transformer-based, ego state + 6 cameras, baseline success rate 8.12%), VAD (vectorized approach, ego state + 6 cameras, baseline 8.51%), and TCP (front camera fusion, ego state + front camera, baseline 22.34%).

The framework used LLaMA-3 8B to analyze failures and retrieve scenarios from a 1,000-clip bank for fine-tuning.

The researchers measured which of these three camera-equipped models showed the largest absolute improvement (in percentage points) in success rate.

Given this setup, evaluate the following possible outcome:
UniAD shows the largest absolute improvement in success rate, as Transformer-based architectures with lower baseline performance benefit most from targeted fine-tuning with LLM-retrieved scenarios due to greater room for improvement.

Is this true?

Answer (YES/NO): NO